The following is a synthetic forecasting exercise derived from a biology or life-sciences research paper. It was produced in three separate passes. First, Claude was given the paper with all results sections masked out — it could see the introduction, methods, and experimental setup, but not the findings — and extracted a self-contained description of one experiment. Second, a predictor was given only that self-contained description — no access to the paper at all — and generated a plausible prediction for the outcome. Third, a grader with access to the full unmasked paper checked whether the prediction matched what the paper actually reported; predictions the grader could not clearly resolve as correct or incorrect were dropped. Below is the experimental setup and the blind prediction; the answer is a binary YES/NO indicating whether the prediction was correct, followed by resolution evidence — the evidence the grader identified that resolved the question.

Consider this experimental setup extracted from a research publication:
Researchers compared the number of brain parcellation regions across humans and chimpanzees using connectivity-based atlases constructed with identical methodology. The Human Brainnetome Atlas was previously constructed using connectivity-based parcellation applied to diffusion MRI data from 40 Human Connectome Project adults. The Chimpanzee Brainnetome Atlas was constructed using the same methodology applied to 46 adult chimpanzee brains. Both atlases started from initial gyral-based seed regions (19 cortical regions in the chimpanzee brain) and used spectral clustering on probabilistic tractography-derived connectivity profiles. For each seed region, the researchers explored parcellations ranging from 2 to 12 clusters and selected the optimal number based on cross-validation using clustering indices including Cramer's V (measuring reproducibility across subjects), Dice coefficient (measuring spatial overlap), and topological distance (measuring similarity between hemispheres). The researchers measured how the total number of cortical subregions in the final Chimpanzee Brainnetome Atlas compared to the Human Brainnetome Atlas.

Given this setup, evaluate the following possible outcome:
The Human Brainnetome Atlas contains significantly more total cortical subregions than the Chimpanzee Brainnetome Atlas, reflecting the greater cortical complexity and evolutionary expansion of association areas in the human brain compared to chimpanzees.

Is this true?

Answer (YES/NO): NO